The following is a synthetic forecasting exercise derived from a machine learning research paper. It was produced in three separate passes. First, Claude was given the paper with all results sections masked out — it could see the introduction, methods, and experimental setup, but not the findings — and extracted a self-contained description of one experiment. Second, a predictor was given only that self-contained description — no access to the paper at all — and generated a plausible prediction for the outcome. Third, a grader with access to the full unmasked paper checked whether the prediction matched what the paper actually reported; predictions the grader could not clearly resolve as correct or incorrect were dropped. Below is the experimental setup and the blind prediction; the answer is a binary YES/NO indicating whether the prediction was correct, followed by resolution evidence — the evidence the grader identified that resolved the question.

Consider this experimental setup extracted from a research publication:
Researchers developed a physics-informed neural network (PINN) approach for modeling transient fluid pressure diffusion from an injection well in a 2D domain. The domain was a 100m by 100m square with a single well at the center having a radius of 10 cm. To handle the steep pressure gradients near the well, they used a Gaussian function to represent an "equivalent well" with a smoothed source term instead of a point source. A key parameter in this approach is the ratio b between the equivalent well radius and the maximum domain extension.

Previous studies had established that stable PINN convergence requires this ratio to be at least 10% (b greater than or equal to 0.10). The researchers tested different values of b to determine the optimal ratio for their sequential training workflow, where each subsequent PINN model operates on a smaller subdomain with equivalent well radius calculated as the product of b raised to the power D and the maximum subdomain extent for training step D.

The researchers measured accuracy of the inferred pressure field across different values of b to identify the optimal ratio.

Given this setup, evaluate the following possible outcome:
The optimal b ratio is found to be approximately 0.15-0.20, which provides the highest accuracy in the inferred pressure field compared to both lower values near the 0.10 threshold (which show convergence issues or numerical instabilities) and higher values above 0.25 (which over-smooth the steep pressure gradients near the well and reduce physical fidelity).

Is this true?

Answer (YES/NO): NO